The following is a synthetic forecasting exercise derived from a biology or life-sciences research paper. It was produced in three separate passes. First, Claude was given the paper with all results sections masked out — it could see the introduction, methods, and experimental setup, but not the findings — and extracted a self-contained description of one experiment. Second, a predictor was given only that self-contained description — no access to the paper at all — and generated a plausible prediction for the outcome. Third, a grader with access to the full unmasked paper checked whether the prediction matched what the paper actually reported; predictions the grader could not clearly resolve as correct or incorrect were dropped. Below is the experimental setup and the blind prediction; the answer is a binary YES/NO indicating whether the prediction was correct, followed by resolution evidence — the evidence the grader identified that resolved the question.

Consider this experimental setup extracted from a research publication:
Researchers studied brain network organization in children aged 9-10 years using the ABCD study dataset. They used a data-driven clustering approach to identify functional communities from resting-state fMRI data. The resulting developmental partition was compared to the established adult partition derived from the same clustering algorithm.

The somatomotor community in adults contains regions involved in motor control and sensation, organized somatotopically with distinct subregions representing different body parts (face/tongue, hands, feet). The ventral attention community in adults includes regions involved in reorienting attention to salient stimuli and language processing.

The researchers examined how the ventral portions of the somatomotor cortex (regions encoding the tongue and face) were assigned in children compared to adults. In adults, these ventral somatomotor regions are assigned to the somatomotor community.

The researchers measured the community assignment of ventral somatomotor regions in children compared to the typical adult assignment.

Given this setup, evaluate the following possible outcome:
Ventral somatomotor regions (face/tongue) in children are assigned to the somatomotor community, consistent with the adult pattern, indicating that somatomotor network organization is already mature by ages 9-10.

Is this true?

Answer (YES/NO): NO